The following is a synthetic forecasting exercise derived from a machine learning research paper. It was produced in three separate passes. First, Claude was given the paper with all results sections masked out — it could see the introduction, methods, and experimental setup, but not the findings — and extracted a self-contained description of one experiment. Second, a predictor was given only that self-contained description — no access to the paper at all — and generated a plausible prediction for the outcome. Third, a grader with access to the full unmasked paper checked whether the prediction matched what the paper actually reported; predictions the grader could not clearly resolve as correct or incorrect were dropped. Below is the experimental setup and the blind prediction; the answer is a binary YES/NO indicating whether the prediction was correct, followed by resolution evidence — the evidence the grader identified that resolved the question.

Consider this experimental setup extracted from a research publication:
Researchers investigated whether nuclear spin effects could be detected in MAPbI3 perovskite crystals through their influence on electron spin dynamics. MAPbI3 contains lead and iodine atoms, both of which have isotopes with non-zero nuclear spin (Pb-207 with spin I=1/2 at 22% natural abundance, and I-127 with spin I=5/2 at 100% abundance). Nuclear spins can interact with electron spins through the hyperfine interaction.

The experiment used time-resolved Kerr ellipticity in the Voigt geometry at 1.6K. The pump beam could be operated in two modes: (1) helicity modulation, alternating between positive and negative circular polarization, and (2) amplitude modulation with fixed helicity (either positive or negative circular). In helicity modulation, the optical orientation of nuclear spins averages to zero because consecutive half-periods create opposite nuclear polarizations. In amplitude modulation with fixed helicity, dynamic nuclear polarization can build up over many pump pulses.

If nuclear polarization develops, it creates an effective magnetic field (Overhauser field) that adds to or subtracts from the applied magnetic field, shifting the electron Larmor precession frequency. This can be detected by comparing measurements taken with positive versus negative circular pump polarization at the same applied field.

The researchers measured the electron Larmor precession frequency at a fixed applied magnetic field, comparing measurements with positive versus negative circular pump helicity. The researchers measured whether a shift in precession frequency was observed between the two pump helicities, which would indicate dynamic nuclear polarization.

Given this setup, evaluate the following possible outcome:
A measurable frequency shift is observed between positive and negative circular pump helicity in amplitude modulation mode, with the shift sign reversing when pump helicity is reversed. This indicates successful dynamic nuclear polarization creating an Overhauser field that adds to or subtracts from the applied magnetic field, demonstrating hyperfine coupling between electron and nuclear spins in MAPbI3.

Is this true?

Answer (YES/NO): YES